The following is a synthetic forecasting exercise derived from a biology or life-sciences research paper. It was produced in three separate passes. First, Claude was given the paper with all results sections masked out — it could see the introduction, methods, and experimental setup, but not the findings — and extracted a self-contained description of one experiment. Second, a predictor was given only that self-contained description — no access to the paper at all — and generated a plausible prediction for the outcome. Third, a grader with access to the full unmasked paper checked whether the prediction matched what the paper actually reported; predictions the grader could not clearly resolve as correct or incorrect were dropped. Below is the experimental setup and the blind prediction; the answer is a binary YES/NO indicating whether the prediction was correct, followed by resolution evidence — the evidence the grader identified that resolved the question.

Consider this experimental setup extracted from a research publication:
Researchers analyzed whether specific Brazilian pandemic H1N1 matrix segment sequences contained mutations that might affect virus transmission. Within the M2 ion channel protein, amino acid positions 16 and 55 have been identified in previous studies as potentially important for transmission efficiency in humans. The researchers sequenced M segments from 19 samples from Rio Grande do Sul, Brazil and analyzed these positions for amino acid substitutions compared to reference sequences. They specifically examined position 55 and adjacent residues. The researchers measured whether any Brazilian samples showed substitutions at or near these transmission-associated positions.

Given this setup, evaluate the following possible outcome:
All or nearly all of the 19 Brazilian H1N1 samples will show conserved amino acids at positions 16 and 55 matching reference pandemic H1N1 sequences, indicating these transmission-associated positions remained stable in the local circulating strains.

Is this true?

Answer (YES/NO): YES